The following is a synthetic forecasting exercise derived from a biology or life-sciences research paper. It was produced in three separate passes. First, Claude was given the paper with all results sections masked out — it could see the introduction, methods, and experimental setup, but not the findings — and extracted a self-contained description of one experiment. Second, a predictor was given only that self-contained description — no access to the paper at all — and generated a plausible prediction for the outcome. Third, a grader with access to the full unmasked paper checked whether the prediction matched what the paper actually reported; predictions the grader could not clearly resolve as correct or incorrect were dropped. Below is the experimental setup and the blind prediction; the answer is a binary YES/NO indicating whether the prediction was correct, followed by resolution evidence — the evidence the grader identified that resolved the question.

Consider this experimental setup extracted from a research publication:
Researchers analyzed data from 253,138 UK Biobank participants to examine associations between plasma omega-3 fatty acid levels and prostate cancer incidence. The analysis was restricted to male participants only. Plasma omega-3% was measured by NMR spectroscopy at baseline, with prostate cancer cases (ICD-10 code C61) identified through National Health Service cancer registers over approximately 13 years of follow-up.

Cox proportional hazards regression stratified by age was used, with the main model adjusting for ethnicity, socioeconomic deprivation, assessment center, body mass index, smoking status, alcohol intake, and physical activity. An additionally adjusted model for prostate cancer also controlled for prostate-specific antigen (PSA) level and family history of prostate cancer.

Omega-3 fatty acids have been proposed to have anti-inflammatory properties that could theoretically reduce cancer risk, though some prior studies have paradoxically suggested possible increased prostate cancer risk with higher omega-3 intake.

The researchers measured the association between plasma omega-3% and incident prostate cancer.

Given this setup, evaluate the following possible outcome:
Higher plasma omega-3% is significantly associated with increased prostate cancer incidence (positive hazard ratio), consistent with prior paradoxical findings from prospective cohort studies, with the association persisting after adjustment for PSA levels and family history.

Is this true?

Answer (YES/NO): NO